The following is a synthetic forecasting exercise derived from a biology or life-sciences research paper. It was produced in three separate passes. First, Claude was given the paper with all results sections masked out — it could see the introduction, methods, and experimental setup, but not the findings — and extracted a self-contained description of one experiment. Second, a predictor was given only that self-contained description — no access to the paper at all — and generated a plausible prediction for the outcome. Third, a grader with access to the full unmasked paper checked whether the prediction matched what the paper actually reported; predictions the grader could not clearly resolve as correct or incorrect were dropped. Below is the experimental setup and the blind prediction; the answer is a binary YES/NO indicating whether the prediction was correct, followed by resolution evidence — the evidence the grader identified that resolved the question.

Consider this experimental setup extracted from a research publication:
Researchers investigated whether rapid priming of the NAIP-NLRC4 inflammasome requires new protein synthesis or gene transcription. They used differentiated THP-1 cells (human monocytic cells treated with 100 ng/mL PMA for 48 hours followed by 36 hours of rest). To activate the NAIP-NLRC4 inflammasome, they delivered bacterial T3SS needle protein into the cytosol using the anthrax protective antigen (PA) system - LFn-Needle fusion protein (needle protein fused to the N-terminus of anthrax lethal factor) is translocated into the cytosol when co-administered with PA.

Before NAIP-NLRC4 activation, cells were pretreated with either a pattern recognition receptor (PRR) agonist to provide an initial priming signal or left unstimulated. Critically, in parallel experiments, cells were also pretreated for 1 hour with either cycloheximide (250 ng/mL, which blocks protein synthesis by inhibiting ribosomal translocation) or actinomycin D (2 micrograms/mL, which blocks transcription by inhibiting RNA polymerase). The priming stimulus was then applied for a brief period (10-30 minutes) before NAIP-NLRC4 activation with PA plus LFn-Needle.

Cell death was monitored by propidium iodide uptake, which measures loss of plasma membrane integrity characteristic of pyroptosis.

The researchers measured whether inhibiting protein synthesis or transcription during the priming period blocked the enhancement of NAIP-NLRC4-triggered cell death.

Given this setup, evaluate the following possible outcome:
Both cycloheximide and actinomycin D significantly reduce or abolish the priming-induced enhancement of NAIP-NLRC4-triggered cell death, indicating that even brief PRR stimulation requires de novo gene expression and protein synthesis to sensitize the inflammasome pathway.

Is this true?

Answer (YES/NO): NO